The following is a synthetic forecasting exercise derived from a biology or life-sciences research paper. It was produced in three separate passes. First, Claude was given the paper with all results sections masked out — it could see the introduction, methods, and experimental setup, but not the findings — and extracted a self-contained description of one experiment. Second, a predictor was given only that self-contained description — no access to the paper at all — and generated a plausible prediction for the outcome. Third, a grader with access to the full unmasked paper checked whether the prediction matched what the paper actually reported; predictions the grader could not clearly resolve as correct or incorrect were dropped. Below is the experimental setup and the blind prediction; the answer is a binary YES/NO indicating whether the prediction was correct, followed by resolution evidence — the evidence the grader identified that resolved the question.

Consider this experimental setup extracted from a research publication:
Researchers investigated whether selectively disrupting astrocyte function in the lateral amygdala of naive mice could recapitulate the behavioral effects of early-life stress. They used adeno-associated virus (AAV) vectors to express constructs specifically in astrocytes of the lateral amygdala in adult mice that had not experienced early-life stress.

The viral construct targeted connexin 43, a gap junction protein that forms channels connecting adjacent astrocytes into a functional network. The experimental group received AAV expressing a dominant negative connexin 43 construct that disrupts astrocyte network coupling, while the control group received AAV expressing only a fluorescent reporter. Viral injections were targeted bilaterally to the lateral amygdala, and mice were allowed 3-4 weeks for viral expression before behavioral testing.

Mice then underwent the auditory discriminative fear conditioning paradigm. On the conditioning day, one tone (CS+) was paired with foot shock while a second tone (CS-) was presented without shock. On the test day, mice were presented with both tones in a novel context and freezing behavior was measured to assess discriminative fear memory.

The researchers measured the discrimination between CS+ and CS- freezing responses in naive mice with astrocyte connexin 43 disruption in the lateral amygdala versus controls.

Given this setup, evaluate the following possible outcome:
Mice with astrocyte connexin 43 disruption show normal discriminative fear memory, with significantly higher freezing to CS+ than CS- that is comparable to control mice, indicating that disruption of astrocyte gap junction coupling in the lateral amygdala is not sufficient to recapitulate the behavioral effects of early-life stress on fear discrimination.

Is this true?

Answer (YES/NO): NO